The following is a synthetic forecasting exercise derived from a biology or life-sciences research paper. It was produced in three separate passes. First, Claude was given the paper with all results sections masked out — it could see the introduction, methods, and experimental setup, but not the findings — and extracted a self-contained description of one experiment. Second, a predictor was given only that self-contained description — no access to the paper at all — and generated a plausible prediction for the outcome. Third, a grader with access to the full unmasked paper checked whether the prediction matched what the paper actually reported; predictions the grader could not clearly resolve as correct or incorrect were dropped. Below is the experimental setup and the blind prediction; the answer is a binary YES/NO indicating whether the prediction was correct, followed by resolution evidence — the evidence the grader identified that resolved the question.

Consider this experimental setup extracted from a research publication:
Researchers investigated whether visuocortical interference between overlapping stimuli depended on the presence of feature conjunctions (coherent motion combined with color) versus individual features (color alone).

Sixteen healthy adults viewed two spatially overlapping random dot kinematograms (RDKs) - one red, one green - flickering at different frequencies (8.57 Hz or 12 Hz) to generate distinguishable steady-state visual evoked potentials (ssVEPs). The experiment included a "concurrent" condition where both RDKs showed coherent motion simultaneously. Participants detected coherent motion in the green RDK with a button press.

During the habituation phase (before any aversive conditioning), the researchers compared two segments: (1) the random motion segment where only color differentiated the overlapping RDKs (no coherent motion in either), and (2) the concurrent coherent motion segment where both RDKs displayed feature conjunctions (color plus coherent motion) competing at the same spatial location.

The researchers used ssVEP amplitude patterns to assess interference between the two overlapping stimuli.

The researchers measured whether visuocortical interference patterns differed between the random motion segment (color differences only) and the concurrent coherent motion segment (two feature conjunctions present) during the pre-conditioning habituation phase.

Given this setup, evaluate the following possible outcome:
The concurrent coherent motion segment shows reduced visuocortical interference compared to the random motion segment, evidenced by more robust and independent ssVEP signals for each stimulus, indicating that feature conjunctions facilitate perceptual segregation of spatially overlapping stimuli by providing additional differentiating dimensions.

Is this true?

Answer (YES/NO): NO